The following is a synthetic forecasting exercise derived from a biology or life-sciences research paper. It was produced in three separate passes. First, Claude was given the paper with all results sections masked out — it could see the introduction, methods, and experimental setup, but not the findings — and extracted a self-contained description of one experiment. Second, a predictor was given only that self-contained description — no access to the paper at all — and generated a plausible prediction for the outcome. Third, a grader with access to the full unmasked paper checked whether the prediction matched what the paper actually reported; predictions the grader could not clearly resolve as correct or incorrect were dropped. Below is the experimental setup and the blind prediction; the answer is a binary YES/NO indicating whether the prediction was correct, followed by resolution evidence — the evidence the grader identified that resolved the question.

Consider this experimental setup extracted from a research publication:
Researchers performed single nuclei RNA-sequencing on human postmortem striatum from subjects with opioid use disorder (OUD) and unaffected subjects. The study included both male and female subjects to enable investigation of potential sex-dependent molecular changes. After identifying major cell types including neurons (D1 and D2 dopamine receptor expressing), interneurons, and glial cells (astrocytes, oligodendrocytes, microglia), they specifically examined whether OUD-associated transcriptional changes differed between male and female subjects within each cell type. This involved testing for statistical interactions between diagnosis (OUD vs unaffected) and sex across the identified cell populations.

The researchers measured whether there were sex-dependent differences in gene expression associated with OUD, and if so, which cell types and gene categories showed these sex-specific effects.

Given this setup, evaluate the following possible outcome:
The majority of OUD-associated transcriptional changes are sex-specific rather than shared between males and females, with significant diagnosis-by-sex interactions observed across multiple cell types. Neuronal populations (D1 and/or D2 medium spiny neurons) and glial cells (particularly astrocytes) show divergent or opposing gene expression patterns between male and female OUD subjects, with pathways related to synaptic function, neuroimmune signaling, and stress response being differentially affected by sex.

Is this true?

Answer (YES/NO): NO